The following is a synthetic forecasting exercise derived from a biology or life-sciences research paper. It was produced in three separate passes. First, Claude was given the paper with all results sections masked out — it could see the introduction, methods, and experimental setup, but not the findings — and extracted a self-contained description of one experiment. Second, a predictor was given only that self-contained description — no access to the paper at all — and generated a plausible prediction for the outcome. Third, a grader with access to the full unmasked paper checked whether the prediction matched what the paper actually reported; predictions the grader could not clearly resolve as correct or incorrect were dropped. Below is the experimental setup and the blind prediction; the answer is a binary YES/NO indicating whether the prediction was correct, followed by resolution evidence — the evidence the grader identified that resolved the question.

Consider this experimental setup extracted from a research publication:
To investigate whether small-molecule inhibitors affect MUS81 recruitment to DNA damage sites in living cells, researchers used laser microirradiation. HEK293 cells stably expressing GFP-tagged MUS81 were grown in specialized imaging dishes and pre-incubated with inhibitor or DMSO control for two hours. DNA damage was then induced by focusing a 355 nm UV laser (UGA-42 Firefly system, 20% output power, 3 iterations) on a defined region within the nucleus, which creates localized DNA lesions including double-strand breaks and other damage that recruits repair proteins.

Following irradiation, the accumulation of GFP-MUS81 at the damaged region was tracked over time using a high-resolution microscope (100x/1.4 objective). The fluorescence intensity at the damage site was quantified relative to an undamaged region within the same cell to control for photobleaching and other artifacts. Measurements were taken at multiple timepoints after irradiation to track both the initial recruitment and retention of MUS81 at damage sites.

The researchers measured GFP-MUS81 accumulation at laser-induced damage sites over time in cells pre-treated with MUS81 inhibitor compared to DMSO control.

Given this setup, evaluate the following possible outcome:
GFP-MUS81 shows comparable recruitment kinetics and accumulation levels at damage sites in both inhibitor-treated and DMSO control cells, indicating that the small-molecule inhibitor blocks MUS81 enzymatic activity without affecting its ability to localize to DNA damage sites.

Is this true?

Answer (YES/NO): NO